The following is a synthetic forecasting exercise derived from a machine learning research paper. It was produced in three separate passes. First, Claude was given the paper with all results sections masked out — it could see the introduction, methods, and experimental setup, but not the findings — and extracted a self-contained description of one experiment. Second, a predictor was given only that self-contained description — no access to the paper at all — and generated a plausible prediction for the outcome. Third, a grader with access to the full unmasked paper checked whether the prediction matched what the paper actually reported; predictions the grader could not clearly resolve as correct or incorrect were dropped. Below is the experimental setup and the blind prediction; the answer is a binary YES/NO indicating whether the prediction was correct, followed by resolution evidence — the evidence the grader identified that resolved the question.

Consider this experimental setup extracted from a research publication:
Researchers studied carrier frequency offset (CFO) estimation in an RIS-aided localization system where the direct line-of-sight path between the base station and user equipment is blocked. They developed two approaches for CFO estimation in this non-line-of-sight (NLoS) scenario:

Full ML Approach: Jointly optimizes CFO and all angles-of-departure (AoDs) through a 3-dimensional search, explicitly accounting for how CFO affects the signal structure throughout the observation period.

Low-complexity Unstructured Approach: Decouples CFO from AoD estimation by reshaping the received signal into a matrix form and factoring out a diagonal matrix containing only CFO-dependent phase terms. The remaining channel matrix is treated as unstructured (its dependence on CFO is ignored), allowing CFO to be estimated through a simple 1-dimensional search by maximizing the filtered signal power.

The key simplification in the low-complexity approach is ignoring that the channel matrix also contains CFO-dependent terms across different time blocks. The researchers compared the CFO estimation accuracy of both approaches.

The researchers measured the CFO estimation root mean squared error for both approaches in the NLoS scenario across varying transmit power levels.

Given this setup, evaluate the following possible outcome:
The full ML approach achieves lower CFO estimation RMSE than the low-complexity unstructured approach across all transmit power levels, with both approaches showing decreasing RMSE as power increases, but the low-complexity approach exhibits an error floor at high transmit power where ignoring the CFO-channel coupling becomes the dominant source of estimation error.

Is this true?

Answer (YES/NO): NO